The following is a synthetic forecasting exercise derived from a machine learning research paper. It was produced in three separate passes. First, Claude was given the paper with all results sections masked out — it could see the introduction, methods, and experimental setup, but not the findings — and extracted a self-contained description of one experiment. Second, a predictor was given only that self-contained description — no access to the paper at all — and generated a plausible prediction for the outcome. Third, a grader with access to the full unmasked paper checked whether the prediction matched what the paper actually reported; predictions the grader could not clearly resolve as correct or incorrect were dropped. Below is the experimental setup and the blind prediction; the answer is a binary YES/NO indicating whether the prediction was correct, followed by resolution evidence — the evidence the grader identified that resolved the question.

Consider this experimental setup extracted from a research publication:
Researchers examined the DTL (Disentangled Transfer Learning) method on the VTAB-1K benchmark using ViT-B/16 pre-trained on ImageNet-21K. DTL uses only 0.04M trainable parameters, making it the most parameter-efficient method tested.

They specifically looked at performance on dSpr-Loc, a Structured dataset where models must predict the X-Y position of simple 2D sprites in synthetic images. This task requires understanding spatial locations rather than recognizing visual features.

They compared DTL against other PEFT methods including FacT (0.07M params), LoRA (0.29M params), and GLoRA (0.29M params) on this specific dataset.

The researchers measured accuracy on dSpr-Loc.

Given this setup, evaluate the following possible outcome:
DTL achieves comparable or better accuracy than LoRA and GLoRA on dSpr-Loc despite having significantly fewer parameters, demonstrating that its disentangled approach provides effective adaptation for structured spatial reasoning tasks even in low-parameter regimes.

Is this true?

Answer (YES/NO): YES